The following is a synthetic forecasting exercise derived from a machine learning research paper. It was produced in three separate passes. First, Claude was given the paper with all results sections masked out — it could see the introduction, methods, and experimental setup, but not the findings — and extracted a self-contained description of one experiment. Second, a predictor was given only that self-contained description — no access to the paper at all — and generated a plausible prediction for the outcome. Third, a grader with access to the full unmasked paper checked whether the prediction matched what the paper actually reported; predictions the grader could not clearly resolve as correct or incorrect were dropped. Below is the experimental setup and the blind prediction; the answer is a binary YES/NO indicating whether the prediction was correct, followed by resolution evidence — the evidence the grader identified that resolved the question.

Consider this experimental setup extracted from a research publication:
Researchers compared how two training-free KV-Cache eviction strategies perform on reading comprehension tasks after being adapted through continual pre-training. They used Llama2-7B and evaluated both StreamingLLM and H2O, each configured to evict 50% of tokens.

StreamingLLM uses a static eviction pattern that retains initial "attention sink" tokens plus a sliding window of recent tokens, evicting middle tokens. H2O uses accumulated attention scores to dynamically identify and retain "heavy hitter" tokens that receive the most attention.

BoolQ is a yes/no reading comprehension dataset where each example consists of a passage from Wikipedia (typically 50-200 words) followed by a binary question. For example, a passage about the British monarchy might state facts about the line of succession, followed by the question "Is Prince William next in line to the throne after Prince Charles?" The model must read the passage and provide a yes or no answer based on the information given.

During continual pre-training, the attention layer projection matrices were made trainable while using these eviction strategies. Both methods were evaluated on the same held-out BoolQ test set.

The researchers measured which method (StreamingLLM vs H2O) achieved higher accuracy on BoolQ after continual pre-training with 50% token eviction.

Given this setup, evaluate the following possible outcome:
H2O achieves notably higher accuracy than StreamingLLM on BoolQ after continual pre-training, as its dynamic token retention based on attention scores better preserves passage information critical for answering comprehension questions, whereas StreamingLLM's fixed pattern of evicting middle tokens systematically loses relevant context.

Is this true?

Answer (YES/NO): NO